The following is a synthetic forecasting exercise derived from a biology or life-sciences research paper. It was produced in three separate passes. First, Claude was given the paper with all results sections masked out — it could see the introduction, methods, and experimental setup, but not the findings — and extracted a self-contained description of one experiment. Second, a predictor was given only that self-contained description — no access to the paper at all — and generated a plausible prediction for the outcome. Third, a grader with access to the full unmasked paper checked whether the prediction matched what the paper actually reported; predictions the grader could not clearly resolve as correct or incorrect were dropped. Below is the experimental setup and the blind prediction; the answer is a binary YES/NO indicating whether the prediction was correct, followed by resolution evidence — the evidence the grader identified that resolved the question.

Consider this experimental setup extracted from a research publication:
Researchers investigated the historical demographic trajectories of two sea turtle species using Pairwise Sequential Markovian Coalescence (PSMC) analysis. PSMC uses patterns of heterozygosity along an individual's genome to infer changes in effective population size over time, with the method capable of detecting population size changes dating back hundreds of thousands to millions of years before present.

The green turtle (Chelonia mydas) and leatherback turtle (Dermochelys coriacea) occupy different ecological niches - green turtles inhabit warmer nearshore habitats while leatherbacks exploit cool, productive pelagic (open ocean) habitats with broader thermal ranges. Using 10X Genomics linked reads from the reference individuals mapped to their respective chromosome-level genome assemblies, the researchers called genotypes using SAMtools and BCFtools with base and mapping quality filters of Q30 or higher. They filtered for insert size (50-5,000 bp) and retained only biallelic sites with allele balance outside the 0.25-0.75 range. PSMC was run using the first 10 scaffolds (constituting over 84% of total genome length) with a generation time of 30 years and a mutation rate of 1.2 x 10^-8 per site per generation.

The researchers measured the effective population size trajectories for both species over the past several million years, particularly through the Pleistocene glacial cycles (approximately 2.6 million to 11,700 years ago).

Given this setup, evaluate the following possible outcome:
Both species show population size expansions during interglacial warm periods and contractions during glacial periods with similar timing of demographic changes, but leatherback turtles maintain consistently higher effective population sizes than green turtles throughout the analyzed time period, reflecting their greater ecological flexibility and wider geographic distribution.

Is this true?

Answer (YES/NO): NO